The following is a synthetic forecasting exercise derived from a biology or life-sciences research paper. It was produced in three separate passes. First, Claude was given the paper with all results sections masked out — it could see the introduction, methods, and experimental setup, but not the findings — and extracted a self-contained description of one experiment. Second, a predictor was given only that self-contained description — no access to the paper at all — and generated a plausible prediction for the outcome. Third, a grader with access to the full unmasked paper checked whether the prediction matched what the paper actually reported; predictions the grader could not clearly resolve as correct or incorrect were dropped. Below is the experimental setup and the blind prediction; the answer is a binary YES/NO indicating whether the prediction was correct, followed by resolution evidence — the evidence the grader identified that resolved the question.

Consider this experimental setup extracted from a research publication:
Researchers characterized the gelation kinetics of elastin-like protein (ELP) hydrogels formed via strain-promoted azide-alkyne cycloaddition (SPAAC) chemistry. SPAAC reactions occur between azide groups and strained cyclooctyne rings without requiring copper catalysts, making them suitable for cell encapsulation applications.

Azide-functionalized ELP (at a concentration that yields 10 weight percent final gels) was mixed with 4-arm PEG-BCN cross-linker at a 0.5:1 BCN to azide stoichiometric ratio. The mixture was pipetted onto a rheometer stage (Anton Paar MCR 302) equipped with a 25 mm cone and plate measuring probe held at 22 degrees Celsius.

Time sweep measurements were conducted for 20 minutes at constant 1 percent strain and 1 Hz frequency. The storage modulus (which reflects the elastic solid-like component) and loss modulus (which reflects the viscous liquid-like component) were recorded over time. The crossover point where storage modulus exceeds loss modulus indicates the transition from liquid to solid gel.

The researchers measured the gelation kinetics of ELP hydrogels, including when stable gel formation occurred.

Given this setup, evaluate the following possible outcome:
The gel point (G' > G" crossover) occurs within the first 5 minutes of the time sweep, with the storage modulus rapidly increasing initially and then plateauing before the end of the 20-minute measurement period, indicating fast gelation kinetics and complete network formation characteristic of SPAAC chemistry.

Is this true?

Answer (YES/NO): NO